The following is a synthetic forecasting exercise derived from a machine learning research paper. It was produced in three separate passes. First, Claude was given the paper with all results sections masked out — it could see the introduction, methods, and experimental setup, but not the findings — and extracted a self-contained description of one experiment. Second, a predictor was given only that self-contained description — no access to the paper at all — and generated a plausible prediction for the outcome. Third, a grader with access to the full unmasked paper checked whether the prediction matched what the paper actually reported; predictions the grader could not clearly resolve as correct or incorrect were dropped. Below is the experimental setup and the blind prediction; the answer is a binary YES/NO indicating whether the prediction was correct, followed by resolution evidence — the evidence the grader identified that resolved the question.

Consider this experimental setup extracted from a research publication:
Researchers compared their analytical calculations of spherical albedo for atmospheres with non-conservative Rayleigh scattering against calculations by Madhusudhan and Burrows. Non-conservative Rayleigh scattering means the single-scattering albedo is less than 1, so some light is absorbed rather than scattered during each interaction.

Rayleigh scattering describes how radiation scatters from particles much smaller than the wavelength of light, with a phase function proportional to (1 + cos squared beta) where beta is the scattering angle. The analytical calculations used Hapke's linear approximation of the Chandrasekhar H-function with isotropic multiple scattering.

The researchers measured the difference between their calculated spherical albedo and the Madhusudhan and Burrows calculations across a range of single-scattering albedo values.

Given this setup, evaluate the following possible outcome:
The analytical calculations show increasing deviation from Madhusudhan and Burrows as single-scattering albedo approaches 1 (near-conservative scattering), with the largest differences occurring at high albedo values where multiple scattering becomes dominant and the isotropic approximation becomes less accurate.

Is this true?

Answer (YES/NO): NO